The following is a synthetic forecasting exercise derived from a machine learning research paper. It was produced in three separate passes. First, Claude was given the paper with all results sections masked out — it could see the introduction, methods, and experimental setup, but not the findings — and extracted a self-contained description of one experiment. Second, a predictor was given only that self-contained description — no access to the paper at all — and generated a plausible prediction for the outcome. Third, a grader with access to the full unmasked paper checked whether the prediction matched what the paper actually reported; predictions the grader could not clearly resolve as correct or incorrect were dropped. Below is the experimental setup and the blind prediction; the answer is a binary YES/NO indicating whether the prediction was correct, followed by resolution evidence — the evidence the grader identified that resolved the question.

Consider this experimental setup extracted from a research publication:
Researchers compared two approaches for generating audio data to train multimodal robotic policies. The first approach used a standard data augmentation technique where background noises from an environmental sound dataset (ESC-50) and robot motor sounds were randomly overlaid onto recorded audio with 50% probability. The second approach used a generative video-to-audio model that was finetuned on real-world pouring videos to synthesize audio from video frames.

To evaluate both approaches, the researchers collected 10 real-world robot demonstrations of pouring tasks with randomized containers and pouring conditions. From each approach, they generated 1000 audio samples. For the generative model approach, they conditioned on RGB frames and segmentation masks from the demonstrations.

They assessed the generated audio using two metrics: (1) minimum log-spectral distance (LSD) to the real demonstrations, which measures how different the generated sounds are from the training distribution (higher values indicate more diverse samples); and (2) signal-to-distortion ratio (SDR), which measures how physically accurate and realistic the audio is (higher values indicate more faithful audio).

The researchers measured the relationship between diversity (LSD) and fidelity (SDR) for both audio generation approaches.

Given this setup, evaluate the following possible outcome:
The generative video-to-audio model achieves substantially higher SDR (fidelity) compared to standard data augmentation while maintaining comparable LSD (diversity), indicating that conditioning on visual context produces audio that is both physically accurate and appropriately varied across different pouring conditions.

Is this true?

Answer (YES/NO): NO